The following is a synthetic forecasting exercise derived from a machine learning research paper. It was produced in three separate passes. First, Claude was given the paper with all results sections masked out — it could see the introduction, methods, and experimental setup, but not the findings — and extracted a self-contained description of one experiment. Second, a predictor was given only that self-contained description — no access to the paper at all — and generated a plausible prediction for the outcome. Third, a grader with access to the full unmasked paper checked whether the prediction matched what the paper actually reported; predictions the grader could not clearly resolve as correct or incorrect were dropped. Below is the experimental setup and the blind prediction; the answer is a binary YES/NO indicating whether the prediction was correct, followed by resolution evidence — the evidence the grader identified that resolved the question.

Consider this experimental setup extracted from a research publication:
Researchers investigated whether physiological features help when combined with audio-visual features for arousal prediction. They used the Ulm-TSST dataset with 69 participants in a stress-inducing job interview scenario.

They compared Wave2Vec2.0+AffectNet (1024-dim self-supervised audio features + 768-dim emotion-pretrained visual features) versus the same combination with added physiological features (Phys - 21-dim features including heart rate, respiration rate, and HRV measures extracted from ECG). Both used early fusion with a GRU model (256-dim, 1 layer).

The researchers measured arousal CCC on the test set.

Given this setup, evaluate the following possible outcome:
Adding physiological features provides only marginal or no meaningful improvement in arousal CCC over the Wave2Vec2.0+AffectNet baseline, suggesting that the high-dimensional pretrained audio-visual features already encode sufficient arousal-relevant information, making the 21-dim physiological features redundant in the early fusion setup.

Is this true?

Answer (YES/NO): NO